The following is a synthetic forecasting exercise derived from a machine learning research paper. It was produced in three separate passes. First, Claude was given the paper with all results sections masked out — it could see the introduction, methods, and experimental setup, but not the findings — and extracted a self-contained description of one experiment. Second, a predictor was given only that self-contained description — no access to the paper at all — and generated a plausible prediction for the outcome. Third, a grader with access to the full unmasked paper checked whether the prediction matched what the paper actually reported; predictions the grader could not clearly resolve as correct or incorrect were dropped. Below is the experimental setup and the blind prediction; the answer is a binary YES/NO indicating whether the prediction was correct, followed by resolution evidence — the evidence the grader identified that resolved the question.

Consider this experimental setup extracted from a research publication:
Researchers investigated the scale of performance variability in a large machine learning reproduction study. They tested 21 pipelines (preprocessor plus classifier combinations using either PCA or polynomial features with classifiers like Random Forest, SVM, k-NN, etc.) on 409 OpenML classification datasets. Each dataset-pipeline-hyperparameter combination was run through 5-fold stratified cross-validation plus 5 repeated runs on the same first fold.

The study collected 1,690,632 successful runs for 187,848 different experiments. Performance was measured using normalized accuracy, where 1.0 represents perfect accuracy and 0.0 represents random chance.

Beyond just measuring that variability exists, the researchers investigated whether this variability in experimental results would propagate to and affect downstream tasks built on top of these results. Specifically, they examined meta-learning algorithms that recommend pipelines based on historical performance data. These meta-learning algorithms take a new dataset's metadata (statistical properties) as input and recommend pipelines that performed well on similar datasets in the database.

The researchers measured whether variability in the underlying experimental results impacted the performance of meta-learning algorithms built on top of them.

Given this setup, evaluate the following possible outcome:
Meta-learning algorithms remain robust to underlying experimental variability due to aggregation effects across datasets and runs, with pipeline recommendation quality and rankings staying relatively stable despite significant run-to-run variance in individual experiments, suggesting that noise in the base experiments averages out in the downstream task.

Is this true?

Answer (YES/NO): NO